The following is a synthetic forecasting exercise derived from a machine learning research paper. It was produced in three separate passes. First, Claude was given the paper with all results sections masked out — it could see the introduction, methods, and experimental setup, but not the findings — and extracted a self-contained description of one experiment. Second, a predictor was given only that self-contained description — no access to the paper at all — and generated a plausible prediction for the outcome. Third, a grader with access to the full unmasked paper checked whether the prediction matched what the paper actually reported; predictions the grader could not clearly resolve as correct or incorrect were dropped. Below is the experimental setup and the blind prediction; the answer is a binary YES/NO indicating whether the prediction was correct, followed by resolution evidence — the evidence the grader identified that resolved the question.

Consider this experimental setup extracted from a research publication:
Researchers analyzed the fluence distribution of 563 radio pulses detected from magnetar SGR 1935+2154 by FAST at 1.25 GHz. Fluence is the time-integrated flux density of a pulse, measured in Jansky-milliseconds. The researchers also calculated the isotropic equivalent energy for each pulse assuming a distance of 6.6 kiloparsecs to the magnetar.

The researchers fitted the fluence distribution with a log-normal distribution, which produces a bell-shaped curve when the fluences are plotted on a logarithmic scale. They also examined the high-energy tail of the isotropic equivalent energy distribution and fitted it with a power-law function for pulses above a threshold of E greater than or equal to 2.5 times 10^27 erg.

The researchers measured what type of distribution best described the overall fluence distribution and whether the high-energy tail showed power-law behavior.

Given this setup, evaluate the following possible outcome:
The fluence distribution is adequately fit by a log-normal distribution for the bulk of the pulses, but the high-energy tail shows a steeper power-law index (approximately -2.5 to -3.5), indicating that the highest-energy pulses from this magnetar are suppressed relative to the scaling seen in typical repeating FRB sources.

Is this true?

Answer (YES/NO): YES